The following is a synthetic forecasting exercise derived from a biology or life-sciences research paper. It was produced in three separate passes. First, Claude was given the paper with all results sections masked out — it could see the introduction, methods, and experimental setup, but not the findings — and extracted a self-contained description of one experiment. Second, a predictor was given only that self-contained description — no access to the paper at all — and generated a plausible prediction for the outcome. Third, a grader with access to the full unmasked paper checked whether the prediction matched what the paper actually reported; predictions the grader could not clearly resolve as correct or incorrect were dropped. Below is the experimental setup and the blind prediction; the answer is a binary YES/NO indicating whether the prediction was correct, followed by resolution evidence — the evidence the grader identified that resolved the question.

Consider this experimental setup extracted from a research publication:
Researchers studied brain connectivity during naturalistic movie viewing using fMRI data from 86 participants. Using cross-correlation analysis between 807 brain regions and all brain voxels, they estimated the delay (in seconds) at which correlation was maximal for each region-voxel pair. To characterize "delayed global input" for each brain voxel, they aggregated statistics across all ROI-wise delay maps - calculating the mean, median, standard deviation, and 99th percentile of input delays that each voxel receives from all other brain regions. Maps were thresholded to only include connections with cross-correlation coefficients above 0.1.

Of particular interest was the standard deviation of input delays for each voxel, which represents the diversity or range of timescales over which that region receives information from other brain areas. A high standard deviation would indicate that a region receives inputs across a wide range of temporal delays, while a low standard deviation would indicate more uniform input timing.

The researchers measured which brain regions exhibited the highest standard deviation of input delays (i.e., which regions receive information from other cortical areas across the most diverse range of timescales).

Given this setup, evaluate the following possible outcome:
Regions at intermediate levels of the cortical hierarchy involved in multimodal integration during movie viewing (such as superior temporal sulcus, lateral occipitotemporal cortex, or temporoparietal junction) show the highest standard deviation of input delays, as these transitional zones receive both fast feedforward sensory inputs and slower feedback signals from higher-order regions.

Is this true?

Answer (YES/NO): NO